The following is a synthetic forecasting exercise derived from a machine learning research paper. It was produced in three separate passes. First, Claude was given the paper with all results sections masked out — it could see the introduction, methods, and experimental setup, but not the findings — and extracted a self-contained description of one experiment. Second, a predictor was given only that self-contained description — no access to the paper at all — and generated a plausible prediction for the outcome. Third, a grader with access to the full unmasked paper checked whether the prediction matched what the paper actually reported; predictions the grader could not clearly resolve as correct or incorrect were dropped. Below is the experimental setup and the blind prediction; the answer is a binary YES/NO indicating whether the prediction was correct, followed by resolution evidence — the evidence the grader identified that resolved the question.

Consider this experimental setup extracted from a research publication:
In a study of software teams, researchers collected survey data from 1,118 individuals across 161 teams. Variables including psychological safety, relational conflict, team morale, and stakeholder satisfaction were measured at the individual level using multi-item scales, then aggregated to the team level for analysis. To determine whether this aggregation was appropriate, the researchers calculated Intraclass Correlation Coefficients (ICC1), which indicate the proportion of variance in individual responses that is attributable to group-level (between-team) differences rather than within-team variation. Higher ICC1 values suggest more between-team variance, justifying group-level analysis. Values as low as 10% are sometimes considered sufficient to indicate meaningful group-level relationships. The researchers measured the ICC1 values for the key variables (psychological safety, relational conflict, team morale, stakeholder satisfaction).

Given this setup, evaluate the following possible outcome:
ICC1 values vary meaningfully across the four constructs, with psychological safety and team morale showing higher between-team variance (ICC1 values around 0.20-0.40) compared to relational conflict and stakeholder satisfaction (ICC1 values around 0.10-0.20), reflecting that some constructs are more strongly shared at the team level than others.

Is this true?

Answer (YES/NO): NO